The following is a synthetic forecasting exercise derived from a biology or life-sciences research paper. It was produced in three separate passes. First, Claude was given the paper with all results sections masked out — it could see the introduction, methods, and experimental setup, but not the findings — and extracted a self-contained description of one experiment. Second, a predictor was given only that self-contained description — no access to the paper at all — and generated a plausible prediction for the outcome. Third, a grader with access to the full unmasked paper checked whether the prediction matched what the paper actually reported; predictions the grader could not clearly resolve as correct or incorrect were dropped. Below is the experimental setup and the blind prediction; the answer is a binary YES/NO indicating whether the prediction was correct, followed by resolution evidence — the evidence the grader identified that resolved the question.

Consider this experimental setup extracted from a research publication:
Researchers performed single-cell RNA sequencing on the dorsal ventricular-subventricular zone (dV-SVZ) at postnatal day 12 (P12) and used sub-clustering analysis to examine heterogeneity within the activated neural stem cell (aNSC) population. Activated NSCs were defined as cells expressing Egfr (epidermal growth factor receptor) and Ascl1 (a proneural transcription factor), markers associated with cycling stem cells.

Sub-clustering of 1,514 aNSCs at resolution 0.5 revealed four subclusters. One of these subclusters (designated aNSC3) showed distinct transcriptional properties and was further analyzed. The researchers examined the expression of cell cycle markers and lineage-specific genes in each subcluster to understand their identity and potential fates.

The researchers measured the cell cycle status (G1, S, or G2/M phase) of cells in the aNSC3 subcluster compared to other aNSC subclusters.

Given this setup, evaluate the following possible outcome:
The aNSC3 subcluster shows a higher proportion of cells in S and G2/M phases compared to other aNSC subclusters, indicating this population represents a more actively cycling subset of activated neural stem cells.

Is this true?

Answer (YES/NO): YES